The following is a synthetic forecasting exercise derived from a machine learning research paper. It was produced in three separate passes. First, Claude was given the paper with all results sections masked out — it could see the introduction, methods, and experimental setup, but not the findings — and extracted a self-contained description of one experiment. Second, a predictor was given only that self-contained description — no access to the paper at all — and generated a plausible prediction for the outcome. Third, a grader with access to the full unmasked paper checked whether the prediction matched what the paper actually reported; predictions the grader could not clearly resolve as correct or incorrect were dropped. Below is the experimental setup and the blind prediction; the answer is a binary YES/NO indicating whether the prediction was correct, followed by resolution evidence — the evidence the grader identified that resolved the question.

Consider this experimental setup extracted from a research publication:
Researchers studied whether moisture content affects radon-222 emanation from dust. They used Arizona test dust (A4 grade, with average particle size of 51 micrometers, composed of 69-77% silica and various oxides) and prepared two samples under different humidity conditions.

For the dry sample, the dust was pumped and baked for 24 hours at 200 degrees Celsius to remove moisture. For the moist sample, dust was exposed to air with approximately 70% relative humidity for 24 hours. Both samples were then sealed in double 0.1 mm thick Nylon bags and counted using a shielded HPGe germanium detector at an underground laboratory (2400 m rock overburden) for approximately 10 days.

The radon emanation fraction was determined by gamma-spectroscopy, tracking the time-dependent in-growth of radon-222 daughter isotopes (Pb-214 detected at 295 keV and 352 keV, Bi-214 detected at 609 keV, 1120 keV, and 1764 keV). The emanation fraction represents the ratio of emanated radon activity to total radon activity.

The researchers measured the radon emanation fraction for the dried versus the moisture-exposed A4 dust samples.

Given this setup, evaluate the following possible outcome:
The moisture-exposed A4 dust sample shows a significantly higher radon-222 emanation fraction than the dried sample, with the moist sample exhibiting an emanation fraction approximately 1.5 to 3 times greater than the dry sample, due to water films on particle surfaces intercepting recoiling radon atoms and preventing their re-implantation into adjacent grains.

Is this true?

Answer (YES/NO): NO